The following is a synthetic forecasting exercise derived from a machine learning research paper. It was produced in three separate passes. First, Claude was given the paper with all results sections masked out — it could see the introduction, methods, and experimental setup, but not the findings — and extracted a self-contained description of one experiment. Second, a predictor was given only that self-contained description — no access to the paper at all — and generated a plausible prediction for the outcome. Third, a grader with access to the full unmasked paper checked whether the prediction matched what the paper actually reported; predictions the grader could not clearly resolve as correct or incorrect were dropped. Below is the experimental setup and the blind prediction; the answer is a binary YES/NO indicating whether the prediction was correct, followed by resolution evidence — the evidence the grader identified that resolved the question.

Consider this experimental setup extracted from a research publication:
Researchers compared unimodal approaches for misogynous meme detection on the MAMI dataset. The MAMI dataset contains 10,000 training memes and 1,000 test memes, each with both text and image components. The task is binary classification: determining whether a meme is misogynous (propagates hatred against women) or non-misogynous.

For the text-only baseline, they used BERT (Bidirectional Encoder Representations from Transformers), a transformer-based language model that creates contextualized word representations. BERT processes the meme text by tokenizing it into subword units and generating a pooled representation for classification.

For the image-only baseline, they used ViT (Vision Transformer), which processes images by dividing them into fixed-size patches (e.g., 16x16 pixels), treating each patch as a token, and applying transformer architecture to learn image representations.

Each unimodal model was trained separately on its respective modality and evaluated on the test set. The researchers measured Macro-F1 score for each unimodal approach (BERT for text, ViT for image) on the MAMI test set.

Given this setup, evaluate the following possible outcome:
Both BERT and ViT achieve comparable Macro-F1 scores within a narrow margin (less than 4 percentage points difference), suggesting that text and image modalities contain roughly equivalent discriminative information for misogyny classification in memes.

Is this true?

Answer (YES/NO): YES